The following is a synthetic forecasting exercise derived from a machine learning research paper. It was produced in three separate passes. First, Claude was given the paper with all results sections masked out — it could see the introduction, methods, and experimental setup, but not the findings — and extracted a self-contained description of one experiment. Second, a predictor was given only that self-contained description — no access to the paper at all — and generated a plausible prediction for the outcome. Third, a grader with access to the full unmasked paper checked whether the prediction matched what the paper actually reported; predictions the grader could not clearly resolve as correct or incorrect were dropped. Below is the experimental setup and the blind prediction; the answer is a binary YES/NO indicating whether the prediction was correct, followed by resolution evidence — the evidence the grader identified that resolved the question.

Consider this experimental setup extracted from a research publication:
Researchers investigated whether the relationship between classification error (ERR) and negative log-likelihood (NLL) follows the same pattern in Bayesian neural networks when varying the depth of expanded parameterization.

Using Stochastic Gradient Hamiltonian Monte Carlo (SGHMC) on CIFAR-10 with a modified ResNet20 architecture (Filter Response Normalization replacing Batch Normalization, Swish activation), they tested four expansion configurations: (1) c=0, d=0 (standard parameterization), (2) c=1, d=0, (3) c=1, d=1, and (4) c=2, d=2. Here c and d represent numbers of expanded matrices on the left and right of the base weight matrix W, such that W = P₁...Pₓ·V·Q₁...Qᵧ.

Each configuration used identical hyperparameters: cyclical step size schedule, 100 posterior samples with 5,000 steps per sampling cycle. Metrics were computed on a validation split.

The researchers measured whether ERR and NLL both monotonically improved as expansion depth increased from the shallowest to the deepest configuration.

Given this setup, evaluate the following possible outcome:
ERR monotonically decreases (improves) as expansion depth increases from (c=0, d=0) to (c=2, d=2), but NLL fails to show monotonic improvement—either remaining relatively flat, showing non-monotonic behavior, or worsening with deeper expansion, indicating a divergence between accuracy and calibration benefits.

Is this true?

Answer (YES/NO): YES